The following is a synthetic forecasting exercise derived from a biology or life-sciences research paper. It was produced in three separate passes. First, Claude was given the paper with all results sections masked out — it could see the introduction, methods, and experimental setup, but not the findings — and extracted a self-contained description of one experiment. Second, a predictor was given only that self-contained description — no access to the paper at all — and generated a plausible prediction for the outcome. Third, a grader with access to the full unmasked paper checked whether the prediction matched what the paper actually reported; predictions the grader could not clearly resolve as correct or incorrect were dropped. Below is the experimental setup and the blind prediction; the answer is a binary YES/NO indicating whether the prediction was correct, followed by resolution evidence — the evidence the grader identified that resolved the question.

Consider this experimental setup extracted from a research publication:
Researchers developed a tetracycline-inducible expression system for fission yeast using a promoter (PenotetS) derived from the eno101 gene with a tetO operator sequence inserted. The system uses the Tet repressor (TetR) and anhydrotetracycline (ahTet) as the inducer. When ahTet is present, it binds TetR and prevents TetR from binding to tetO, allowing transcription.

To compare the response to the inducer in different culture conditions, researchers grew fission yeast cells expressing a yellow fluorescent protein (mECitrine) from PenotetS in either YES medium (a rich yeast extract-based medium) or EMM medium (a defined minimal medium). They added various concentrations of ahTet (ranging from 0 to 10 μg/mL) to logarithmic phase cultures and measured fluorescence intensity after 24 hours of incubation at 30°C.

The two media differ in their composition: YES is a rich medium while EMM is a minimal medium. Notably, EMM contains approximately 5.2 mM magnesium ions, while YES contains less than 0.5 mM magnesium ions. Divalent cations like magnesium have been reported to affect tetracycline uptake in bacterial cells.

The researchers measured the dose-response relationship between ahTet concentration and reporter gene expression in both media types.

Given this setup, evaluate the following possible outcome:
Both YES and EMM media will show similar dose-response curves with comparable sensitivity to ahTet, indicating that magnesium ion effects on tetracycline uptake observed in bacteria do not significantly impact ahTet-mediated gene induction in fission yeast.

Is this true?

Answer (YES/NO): NO